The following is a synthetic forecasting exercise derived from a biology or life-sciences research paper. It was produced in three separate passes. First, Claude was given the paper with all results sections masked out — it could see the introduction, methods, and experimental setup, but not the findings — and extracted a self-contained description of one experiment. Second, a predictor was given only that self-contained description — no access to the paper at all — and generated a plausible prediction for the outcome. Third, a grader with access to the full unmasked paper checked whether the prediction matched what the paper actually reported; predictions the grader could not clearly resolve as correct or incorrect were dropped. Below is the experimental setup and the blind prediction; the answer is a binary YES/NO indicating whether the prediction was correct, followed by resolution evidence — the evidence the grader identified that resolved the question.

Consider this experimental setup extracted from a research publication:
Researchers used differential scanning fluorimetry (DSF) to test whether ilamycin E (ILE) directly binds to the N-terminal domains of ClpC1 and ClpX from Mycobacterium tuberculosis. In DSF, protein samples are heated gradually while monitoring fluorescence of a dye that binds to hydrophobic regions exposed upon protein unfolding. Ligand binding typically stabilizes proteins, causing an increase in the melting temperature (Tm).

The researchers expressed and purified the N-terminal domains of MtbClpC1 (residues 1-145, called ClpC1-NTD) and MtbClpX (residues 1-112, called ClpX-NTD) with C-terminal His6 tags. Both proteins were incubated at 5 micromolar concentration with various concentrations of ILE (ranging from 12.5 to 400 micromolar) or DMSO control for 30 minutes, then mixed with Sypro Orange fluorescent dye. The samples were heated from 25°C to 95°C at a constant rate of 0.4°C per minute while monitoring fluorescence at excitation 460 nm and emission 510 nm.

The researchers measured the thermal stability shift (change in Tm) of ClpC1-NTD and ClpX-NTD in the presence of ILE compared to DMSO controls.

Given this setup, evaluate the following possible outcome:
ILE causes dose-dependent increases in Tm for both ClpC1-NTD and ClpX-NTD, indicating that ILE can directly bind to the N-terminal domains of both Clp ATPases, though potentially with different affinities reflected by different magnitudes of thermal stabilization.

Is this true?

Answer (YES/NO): NO